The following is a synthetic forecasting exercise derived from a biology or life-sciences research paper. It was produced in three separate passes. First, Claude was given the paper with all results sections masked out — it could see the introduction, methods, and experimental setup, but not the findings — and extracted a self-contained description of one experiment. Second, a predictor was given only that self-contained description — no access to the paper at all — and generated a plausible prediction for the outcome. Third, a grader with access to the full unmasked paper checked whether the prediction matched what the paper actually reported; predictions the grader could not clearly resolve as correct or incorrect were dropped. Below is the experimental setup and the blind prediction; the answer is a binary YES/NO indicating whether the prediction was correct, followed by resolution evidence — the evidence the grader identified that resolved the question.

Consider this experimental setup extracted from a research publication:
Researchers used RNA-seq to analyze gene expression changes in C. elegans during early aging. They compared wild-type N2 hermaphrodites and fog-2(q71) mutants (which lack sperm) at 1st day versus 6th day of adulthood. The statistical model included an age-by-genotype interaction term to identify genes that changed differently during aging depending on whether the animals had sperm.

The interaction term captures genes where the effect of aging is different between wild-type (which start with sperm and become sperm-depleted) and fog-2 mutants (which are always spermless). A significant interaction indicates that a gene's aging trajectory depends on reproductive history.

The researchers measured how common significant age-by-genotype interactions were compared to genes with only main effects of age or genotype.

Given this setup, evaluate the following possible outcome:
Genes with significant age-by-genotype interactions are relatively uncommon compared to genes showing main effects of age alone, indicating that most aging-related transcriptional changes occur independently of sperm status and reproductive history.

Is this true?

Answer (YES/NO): NO